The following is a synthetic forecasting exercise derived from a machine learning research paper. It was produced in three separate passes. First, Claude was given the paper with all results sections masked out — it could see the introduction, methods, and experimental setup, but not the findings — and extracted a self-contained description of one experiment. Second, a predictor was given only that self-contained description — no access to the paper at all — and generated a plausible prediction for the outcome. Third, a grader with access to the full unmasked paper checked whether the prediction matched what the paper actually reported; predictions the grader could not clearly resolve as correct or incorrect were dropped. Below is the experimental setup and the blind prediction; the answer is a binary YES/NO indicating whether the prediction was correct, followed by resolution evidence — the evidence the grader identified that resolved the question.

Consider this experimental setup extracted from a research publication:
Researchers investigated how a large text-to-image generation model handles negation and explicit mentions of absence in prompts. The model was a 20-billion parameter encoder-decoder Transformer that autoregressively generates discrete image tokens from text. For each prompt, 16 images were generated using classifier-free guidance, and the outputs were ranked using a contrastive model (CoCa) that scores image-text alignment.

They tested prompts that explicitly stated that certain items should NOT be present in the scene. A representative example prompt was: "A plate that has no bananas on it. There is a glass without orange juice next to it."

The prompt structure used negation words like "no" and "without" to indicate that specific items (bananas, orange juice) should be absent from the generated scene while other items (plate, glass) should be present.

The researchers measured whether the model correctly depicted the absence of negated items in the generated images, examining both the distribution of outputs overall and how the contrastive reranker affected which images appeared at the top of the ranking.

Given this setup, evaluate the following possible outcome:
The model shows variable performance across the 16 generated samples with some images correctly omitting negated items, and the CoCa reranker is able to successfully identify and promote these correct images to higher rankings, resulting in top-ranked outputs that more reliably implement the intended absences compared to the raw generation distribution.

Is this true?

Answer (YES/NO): NO